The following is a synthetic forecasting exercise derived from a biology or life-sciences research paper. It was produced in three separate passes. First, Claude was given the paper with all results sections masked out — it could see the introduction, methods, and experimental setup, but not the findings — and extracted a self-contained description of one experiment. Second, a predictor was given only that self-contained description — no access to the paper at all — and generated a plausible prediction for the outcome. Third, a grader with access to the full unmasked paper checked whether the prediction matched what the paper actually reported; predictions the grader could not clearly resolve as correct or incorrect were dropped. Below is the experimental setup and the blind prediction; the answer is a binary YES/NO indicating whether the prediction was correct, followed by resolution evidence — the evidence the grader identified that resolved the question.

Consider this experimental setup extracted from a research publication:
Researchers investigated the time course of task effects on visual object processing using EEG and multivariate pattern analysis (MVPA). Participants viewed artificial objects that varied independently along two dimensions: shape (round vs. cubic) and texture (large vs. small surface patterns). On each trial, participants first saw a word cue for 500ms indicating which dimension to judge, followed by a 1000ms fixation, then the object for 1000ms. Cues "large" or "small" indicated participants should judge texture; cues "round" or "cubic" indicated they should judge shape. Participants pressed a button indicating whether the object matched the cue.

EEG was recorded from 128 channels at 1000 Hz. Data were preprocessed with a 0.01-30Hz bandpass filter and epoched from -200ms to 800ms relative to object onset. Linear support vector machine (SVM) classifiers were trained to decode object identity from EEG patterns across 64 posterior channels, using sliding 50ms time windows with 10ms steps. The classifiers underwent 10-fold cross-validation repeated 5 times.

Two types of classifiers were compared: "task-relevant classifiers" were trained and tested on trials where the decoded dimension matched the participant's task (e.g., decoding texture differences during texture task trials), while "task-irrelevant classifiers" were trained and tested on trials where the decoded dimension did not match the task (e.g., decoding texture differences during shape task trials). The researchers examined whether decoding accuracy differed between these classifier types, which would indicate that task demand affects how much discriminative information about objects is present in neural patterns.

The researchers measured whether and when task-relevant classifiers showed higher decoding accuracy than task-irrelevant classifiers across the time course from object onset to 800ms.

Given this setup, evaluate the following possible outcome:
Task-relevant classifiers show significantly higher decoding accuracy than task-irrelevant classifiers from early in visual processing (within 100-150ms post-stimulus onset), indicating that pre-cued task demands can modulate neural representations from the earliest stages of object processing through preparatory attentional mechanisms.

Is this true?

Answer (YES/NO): NO